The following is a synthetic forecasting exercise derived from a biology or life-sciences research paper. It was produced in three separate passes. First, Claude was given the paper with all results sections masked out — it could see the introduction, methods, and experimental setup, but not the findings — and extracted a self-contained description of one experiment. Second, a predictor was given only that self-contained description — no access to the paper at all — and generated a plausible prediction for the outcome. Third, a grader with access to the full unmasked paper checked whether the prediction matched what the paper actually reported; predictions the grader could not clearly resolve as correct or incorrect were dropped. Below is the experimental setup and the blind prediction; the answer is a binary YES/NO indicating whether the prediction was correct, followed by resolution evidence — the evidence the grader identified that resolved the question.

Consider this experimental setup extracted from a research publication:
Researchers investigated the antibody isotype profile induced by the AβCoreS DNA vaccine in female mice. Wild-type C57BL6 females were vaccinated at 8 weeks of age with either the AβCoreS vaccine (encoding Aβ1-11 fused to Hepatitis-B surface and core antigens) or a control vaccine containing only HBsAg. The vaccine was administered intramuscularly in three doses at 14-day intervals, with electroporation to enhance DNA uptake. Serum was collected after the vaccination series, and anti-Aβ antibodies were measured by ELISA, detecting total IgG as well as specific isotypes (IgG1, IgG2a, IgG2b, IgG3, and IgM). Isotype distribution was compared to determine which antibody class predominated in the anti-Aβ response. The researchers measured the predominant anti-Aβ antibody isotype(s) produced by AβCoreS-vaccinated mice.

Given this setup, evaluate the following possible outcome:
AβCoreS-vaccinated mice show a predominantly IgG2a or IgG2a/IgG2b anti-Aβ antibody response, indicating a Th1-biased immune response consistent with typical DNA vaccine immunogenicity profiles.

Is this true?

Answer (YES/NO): NO